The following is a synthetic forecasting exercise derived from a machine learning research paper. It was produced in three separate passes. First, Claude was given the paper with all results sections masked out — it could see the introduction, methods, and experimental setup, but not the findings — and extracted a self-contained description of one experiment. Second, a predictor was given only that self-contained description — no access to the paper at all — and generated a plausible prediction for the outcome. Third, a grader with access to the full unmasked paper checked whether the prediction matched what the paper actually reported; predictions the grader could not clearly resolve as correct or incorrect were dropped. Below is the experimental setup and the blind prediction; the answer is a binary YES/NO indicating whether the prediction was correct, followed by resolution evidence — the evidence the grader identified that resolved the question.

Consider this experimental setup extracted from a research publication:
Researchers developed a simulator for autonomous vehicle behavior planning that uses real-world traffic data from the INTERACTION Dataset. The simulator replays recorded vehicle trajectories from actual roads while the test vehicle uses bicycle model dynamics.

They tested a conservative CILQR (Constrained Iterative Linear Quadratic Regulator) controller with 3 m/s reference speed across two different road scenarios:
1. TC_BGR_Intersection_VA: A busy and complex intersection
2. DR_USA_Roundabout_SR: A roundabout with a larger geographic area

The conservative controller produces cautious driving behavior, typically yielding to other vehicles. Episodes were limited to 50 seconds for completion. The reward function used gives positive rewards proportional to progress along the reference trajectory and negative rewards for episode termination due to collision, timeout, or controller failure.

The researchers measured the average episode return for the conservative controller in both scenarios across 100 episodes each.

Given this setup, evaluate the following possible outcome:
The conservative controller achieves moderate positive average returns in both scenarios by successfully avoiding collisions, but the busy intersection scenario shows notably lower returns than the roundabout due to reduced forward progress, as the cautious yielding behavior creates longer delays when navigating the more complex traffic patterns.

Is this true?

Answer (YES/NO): NO